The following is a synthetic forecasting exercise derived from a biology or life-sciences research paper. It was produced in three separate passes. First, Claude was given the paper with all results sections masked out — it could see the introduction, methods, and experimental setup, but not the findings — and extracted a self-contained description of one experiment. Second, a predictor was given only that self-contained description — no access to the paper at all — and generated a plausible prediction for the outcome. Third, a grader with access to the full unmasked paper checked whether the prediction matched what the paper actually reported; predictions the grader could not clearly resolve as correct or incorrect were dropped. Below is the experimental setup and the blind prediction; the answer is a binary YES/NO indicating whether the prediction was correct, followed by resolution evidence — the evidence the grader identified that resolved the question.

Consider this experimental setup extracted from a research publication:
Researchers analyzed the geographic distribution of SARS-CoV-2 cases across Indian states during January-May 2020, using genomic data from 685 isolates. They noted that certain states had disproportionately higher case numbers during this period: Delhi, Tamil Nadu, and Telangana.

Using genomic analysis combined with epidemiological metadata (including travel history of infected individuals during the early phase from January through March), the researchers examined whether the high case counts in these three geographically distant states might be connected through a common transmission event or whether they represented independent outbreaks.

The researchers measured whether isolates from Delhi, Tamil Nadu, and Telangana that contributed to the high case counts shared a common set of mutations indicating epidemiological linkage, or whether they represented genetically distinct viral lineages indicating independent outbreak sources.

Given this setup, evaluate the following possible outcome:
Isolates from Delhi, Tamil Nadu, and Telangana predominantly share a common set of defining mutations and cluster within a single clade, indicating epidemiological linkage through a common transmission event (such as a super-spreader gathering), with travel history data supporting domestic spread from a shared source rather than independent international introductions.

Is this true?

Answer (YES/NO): YES